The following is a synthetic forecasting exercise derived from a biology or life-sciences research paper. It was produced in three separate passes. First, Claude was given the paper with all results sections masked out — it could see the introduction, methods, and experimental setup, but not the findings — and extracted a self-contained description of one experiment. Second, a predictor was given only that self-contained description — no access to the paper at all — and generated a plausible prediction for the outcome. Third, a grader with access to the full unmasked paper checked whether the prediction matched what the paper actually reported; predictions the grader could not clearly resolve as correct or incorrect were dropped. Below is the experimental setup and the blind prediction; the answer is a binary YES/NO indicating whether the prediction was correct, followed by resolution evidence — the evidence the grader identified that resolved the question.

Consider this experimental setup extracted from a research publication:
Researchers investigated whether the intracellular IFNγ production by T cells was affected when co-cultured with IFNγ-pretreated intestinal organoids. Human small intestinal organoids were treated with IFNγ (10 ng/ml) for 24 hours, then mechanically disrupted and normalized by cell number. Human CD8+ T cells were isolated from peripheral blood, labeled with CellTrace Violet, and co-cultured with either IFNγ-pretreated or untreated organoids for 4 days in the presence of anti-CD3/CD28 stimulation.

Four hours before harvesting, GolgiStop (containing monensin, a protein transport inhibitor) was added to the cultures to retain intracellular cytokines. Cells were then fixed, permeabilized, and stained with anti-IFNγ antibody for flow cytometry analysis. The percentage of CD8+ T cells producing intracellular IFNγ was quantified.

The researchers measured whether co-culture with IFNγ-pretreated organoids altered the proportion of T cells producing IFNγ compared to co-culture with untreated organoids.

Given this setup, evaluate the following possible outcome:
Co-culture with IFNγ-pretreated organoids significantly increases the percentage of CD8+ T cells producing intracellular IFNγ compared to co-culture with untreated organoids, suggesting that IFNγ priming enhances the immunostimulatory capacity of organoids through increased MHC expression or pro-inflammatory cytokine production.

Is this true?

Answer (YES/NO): NO